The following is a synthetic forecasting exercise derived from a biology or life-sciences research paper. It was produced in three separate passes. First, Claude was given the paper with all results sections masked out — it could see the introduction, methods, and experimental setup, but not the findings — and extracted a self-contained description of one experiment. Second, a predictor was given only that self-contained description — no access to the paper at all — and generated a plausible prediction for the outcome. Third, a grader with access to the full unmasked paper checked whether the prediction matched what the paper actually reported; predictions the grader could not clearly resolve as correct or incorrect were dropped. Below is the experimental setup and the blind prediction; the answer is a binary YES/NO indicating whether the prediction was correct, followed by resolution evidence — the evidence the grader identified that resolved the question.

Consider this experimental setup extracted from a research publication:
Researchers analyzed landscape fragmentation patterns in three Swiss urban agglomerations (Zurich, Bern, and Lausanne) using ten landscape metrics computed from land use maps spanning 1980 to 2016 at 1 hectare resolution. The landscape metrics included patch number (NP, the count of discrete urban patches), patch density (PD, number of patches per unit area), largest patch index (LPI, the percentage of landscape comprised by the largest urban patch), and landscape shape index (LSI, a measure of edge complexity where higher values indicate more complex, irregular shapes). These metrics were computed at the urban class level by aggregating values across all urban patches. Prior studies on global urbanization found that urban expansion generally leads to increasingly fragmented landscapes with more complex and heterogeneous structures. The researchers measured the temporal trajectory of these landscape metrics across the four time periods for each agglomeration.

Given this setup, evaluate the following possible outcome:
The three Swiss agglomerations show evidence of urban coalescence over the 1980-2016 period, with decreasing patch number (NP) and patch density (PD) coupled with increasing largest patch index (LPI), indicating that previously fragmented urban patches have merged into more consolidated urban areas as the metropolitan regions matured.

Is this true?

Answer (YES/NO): NO